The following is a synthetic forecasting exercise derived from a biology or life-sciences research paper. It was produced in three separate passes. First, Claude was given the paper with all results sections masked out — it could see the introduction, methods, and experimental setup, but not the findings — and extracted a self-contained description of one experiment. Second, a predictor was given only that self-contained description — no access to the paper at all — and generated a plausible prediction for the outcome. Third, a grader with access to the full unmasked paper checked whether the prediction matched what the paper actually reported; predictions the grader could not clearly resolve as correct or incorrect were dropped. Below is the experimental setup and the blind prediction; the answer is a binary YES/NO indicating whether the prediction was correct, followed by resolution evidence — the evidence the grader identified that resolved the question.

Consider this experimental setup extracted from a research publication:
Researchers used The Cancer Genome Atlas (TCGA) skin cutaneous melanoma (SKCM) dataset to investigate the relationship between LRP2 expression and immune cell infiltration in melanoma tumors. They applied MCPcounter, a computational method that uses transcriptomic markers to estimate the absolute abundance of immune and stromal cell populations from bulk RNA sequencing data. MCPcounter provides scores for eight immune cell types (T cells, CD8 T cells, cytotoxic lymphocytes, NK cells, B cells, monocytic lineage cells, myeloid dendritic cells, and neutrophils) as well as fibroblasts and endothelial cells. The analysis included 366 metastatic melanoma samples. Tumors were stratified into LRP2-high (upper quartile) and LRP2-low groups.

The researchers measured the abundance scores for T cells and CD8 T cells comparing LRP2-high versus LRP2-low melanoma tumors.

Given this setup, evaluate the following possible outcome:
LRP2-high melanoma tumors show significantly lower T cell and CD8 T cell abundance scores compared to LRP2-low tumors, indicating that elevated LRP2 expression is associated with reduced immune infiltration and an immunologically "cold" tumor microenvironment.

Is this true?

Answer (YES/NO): NO